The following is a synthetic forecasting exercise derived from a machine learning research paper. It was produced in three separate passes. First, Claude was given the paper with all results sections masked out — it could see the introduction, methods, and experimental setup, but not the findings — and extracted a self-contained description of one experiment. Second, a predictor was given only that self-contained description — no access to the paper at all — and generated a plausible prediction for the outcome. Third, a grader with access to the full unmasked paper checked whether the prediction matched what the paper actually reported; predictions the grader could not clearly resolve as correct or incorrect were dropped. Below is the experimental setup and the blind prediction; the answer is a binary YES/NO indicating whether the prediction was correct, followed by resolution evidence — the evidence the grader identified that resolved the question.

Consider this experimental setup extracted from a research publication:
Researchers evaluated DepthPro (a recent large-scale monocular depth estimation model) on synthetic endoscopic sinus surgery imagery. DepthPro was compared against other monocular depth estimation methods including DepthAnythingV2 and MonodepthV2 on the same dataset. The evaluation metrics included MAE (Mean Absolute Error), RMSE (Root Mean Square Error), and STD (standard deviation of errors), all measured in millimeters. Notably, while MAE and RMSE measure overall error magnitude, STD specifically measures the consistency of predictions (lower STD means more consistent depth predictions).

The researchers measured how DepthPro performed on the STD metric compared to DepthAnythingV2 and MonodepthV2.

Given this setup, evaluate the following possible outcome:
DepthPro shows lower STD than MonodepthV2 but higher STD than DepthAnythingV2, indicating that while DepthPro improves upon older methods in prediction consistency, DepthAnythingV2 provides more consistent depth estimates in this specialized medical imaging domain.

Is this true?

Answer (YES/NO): NO